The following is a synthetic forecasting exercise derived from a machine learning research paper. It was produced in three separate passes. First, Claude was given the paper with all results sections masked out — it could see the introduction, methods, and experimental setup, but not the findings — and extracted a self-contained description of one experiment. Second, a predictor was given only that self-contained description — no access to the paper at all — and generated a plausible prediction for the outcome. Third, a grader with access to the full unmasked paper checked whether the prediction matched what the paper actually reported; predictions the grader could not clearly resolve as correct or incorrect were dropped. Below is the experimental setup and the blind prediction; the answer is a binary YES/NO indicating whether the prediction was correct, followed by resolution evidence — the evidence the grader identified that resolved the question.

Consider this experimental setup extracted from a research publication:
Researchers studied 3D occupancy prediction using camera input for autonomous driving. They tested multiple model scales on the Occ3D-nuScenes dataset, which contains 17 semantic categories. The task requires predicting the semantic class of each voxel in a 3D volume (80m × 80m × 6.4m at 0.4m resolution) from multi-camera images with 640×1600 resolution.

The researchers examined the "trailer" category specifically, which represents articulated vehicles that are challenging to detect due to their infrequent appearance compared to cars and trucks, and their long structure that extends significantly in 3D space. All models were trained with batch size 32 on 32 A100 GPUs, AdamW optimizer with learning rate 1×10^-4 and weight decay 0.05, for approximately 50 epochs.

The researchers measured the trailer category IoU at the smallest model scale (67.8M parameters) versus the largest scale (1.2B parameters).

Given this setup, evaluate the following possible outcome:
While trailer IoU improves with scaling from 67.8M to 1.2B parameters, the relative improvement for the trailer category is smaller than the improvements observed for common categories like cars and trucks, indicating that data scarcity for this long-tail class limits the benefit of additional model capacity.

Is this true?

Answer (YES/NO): NO